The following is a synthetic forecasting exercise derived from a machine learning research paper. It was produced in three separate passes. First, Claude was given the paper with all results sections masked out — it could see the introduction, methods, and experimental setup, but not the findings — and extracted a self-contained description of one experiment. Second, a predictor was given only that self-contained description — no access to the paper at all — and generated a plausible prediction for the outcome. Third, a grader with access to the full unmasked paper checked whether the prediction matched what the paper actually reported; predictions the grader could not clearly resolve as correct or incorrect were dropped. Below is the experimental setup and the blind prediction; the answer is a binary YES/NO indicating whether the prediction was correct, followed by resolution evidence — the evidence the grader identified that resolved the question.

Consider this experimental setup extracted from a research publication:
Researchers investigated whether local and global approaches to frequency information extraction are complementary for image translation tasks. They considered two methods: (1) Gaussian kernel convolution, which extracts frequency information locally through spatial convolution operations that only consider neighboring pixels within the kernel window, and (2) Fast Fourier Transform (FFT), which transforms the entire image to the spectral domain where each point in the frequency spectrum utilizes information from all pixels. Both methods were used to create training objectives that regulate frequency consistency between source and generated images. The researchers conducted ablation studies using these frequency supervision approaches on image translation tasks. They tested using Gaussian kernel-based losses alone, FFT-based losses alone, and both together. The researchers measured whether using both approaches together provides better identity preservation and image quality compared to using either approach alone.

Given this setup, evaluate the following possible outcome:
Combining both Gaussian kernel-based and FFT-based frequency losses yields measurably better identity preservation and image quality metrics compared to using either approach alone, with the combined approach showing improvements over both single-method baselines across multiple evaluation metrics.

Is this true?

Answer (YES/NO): YES